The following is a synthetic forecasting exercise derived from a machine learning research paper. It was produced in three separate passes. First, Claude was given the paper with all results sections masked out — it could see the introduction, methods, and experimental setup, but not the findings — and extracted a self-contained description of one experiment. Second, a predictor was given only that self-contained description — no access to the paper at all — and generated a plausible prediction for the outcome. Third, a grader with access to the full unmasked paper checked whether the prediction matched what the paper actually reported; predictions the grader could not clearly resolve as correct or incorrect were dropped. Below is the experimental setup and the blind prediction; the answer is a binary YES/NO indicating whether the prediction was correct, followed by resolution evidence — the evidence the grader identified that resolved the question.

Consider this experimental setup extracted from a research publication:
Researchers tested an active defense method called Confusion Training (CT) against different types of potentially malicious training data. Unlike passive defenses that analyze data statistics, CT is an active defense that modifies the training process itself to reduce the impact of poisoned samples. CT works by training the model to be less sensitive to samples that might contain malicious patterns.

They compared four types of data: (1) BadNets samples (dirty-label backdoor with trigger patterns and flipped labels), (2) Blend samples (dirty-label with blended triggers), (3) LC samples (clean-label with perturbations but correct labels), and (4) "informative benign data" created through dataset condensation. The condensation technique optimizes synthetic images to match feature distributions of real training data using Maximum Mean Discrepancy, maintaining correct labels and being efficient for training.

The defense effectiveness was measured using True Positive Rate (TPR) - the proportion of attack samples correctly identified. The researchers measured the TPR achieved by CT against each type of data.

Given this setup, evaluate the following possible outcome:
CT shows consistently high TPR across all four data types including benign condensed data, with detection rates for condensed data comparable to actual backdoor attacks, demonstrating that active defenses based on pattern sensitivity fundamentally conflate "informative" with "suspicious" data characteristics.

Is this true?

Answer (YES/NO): NO